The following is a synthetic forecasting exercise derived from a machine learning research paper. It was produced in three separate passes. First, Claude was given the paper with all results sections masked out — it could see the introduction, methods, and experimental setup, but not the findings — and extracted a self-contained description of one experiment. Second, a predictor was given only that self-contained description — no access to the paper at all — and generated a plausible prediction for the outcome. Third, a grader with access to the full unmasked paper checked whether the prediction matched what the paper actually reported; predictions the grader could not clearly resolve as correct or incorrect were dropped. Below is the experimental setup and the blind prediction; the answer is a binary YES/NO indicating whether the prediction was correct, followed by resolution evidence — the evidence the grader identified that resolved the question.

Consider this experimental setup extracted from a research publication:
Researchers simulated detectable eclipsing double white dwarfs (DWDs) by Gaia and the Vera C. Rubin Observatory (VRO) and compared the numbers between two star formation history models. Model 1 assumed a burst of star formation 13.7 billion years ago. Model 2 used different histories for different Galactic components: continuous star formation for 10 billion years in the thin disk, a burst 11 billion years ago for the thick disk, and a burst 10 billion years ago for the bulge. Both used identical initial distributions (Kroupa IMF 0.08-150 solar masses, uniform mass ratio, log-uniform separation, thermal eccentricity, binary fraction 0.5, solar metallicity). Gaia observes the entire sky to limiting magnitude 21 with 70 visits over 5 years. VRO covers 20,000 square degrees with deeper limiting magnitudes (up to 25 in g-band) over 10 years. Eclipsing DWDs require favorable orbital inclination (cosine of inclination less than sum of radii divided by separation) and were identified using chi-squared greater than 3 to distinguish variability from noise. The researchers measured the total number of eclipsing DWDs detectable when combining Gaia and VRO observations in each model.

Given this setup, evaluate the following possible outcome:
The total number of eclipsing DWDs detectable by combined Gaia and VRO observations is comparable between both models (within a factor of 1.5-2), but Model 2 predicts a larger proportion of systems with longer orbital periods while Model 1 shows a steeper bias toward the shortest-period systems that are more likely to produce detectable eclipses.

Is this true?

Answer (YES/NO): NO